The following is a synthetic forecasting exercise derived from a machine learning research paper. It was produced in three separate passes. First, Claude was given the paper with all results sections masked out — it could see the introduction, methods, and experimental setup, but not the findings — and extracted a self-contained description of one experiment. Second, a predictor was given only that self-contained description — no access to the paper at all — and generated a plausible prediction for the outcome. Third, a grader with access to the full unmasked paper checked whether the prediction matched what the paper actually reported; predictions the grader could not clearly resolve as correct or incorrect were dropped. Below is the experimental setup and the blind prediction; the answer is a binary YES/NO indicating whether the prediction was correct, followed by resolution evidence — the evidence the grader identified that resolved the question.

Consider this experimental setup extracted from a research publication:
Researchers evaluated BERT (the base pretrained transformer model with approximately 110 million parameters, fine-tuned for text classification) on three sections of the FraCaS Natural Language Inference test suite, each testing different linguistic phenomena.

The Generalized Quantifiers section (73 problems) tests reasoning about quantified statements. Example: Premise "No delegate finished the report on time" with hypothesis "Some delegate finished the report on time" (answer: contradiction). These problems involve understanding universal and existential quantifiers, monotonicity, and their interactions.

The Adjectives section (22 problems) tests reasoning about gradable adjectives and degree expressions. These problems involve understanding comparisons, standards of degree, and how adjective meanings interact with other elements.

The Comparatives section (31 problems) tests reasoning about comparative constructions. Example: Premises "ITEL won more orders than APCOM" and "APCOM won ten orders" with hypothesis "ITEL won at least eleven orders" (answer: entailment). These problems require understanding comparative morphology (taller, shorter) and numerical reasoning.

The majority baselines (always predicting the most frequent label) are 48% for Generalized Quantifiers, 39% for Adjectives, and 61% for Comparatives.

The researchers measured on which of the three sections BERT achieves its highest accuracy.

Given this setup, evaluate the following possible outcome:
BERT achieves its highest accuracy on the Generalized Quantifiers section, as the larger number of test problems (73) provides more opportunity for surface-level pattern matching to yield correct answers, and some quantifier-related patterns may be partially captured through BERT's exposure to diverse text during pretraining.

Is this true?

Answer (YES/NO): YES